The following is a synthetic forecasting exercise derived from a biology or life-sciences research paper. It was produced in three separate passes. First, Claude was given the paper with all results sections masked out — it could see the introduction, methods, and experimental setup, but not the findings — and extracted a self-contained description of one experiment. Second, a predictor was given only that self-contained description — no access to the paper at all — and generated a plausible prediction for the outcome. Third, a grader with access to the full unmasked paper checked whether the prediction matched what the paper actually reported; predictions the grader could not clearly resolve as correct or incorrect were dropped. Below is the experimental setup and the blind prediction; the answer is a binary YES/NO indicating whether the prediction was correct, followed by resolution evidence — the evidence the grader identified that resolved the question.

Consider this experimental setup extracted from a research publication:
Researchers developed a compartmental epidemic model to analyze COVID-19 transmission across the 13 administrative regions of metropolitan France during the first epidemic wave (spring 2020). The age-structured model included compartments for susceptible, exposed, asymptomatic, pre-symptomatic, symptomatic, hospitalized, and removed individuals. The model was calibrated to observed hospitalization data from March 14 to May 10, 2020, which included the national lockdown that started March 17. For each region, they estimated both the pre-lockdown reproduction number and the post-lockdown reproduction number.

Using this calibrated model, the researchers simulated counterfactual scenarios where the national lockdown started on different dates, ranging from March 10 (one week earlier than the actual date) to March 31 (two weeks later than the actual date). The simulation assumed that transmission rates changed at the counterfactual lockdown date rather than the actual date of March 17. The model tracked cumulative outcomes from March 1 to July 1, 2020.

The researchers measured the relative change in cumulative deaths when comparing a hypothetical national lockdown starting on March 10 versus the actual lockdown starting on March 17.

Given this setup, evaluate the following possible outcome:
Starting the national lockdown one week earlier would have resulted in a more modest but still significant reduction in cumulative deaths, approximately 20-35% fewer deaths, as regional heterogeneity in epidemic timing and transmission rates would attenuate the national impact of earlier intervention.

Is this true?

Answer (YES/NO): NO